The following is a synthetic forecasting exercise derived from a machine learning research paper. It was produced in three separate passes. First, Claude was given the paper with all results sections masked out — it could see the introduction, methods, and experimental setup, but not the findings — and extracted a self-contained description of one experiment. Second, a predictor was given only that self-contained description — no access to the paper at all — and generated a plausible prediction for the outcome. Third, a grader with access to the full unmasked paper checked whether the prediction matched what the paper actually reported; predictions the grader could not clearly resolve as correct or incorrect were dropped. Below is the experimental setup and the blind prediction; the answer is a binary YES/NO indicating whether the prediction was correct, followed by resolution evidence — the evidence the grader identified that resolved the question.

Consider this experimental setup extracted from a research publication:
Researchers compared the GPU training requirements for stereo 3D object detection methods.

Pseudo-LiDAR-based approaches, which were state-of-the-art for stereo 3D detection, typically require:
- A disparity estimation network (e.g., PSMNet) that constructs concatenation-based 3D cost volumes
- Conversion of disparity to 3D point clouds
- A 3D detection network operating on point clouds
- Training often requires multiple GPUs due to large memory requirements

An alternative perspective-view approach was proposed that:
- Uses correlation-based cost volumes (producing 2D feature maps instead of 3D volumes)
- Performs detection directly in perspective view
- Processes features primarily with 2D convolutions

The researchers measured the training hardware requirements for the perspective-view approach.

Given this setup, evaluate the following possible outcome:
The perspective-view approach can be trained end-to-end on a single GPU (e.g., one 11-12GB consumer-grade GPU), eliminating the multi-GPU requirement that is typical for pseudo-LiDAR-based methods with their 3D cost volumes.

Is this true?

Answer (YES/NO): YES